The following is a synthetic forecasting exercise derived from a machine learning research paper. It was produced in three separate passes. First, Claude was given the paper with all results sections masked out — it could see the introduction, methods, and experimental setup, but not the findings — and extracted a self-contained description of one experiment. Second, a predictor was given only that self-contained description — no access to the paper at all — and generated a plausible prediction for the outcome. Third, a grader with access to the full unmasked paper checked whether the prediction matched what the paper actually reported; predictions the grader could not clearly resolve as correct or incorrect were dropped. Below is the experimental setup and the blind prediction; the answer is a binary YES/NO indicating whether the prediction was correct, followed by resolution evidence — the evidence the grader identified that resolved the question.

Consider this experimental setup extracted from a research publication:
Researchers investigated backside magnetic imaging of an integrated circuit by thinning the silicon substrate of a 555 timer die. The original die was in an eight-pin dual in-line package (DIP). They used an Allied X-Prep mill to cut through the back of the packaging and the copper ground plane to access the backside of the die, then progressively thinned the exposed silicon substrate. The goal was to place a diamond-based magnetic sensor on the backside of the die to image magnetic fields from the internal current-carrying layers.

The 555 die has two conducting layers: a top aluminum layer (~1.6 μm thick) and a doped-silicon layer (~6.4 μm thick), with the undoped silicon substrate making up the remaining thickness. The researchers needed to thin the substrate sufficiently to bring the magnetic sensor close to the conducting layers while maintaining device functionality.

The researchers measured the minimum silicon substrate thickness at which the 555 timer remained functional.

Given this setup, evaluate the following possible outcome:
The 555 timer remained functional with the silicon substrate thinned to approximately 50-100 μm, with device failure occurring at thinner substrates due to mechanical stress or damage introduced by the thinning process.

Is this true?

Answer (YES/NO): NO